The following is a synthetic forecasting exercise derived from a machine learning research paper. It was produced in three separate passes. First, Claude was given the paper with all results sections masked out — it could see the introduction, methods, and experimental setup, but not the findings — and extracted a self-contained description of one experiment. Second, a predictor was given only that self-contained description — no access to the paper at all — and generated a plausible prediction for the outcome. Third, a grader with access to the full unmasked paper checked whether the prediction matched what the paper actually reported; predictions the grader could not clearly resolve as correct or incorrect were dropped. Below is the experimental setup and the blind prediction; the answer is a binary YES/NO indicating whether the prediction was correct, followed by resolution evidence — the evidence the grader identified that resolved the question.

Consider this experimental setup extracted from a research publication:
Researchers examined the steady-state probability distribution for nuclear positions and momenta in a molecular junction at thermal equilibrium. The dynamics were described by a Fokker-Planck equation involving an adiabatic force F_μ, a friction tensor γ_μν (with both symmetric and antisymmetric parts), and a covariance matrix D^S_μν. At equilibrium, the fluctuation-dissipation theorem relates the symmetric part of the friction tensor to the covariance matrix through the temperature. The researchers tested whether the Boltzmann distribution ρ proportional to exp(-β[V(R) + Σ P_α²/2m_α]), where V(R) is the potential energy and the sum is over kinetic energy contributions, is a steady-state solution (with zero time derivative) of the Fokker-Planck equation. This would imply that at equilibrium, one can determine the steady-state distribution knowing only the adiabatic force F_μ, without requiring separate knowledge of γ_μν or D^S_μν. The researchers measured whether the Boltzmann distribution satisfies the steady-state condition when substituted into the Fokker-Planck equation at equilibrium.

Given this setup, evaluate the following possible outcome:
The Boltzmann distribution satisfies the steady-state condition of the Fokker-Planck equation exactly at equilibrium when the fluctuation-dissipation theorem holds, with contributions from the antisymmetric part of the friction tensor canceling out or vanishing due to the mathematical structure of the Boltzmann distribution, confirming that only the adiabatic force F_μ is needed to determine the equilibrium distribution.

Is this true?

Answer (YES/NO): YES